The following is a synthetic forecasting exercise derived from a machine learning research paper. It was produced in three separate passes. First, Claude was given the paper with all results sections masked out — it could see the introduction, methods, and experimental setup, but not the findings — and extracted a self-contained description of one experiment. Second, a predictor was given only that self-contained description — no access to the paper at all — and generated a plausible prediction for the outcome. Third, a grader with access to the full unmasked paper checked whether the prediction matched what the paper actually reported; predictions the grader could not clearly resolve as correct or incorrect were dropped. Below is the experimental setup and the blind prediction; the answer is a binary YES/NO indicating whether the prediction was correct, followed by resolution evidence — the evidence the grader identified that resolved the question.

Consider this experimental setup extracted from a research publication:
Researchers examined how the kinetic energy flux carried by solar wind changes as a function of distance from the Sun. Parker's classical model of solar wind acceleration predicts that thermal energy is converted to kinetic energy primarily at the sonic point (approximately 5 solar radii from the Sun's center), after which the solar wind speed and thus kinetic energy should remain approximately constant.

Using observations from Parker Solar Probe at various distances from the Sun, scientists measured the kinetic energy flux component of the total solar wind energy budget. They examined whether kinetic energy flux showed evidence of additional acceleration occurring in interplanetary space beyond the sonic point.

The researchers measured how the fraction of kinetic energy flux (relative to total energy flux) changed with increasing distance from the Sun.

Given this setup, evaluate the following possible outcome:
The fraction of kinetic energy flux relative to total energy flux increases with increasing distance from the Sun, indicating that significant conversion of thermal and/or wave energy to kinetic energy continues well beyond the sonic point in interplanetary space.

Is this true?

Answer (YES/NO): YES